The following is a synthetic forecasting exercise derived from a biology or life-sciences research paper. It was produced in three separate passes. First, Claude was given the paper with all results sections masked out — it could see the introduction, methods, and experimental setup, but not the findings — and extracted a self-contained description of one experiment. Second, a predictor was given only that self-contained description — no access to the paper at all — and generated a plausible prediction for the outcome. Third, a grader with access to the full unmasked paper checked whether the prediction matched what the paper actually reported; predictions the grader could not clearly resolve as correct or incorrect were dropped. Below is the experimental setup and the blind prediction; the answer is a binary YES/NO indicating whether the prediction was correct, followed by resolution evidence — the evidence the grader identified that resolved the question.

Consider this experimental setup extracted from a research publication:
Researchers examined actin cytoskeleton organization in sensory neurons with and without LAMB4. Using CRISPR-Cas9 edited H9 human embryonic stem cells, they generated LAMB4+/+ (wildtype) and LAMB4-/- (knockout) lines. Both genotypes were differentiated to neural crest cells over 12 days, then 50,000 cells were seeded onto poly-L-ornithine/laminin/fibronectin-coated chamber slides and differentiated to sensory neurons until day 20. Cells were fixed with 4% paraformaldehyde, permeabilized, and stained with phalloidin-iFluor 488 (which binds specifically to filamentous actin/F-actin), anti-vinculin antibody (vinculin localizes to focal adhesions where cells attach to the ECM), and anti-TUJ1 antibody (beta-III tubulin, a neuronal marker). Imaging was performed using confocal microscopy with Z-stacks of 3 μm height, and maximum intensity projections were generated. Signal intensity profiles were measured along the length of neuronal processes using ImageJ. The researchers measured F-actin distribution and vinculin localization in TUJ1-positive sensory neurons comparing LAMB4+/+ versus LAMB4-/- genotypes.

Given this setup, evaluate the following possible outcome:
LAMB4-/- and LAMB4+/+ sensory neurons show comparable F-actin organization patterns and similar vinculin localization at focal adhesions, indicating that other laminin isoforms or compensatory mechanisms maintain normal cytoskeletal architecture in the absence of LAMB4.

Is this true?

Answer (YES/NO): NO